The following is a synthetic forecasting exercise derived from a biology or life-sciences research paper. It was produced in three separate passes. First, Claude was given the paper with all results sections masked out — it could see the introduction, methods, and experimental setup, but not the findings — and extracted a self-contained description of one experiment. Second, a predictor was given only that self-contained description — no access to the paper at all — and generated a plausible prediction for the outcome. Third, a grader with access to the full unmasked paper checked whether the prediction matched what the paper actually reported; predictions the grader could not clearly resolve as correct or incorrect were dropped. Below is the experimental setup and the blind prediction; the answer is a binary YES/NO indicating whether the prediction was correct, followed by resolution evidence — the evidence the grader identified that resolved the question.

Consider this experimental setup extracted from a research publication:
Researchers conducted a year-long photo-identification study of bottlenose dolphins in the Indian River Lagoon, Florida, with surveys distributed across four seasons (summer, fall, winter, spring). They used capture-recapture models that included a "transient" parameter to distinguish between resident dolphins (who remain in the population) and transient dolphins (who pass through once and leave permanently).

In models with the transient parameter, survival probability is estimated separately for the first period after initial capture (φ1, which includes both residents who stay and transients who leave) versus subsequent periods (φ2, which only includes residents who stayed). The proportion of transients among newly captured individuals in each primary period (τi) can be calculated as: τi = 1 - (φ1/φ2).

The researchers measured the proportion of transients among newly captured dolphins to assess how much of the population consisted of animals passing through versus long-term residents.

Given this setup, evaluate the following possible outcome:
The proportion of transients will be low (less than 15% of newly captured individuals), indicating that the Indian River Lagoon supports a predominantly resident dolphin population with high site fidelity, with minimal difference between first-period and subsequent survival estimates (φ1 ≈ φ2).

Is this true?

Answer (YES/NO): YES